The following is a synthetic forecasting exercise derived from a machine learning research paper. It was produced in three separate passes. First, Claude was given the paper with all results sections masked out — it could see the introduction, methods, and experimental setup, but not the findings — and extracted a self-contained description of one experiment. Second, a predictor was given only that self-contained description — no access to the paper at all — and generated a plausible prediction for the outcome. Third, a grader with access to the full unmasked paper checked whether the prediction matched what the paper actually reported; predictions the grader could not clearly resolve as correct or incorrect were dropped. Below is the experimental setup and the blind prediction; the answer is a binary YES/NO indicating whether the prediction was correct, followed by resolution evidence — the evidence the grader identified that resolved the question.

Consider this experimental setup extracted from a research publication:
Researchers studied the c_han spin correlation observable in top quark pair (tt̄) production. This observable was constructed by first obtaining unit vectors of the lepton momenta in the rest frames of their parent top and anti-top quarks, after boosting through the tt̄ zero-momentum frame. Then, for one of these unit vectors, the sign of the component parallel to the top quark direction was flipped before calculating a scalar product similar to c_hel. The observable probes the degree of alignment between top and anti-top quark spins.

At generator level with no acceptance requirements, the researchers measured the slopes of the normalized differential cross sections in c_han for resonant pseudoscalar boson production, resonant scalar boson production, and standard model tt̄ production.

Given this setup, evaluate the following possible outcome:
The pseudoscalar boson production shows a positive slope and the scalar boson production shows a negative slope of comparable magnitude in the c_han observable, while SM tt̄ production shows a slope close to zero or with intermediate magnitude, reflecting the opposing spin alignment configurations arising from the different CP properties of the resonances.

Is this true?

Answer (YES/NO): NO